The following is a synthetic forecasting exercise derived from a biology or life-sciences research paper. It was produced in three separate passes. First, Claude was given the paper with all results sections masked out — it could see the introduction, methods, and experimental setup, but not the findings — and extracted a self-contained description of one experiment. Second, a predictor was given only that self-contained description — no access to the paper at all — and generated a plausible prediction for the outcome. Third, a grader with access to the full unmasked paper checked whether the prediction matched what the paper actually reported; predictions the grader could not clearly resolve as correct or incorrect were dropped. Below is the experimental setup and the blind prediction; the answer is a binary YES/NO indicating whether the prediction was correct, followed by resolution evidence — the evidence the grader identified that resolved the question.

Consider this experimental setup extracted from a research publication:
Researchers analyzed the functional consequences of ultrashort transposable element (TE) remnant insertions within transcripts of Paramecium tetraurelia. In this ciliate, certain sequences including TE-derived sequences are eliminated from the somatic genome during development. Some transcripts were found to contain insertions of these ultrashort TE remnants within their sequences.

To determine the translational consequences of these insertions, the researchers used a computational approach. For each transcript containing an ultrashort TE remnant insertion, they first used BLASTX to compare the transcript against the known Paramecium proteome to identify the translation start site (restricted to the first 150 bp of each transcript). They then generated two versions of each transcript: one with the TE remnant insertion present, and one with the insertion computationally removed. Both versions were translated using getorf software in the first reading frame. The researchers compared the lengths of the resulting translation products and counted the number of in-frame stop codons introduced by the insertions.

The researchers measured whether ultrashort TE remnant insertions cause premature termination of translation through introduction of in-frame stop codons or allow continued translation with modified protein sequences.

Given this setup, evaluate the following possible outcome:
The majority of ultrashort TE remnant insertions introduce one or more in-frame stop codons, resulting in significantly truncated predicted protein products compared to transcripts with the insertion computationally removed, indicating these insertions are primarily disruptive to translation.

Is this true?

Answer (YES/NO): NO